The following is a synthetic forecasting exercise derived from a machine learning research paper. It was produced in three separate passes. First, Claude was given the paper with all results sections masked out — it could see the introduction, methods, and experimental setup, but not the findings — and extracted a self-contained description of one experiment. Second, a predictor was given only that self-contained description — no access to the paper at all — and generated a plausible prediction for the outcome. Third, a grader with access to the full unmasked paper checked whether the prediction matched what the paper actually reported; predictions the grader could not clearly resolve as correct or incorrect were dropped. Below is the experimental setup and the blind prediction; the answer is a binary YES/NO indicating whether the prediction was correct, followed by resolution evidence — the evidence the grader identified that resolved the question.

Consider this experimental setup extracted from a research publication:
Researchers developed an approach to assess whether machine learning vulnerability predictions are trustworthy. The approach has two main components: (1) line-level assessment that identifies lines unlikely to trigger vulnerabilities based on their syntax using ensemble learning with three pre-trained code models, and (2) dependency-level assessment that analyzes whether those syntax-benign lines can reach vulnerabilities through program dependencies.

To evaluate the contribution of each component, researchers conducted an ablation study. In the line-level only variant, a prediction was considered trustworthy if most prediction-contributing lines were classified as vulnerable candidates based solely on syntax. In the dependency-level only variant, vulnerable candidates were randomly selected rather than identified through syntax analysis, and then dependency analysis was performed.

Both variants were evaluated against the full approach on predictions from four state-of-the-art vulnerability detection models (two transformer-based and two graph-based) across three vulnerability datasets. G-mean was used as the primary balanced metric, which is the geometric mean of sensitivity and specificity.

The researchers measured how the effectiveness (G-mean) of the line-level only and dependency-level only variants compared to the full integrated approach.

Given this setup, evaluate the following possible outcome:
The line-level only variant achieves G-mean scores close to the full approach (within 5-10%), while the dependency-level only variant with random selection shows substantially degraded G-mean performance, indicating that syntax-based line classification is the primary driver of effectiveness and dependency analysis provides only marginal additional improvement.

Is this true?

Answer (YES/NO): NO